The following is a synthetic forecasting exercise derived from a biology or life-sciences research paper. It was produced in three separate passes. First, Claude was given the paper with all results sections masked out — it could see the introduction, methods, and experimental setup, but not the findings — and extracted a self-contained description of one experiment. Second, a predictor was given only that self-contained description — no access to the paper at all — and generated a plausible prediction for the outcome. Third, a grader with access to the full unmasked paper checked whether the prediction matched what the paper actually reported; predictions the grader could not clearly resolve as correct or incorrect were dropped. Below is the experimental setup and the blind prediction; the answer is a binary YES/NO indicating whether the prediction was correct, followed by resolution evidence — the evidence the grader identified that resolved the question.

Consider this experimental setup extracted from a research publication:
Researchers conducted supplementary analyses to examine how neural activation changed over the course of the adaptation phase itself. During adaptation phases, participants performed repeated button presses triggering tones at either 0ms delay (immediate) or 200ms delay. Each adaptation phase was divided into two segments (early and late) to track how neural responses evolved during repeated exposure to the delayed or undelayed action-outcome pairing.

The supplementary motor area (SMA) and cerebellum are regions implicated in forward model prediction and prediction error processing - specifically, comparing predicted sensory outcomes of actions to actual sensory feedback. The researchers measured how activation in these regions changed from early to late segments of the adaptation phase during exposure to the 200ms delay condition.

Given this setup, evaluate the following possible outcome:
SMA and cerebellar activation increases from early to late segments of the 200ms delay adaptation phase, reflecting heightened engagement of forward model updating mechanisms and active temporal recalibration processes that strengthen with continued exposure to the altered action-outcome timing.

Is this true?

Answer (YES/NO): NO